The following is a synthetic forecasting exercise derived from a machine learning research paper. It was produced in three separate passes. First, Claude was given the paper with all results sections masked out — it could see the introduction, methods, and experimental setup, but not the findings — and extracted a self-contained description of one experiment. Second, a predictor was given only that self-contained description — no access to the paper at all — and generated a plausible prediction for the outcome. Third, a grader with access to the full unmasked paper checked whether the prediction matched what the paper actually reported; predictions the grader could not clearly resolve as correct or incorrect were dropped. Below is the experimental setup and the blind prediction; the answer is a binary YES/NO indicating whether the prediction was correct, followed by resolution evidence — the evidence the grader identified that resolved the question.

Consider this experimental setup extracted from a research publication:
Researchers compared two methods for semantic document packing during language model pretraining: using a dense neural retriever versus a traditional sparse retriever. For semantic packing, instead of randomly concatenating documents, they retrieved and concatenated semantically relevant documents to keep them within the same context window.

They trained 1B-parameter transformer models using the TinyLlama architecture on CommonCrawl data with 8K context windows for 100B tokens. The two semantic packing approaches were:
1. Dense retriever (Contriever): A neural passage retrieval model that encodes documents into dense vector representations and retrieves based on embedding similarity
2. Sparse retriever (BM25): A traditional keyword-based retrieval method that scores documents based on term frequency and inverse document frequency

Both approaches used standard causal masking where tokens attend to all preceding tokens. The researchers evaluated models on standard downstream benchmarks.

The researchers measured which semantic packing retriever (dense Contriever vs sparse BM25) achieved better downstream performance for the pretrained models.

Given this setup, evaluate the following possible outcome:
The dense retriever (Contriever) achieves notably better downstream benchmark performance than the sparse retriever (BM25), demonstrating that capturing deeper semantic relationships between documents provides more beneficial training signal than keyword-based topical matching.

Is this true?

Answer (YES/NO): NO